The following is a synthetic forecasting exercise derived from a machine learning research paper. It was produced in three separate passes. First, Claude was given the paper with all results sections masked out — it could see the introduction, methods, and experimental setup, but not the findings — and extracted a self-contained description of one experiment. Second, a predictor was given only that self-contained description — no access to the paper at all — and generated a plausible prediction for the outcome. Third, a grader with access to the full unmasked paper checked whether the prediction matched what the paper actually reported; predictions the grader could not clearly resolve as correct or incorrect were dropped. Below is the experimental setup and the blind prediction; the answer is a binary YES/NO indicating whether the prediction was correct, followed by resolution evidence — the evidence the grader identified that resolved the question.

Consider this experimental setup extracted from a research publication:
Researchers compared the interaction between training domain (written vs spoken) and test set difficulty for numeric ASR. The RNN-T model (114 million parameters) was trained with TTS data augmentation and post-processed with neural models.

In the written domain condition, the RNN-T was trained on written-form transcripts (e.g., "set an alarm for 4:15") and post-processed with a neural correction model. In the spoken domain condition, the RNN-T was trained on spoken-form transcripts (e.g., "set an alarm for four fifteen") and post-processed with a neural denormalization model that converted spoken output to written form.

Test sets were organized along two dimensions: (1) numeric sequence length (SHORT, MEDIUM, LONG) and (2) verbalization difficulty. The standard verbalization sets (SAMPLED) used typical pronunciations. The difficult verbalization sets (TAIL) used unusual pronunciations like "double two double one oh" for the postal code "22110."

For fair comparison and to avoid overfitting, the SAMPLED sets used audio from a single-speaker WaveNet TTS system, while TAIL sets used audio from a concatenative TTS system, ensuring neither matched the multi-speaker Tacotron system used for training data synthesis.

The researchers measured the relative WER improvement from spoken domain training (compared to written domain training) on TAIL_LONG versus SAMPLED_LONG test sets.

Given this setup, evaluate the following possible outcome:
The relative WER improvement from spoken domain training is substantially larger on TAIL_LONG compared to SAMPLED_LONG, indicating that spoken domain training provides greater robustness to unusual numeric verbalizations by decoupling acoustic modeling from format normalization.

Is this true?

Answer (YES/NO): YES